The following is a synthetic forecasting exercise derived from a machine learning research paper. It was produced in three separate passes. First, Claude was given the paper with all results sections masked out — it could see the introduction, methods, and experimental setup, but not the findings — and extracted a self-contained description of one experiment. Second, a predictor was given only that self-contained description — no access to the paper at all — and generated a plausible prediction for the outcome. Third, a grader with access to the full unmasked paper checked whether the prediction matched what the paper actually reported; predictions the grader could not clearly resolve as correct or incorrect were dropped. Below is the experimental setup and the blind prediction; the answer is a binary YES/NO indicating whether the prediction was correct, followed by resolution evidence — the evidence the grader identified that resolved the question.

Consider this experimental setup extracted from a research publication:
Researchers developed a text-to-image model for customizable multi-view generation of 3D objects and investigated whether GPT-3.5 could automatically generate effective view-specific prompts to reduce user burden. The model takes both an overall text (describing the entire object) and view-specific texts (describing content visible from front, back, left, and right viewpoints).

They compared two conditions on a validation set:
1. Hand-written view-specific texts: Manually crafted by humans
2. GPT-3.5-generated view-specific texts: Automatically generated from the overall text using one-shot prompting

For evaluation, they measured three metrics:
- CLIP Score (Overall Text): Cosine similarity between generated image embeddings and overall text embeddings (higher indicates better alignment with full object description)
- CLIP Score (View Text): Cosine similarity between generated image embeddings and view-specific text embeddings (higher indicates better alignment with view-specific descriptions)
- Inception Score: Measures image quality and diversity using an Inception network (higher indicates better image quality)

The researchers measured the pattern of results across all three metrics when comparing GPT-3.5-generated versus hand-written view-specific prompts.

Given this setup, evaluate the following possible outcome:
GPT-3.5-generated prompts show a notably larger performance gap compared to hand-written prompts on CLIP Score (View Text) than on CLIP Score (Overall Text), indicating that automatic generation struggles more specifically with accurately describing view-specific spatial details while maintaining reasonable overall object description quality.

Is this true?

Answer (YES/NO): NO